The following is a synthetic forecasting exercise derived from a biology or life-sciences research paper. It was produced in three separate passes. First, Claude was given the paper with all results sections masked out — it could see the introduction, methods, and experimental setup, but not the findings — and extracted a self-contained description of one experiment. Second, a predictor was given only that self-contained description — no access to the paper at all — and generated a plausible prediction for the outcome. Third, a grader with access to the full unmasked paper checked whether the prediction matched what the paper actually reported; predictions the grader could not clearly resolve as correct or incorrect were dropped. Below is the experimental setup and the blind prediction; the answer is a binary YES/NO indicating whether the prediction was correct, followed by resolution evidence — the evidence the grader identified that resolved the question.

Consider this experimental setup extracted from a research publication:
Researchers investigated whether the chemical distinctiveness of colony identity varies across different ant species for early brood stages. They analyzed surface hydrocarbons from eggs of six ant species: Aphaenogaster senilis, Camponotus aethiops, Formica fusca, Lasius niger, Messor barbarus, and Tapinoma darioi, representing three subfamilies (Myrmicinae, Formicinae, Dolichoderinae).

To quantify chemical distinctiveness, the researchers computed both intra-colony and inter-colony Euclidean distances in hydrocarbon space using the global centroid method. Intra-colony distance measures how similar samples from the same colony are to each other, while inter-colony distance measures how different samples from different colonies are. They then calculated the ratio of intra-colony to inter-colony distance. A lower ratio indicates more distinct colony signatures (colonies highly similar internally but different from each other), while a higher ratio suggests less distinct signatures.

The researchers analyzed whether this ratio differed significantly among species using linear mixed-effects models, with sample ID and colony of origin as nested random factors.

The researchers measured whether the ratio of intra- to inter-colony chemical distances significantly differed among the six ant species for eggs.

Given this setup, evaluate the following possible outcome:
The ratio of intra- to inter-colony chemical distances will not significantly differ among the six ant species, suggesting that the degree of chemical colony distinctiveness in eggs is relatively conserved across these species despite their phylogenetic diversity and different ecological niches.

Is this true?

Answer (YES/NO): NO